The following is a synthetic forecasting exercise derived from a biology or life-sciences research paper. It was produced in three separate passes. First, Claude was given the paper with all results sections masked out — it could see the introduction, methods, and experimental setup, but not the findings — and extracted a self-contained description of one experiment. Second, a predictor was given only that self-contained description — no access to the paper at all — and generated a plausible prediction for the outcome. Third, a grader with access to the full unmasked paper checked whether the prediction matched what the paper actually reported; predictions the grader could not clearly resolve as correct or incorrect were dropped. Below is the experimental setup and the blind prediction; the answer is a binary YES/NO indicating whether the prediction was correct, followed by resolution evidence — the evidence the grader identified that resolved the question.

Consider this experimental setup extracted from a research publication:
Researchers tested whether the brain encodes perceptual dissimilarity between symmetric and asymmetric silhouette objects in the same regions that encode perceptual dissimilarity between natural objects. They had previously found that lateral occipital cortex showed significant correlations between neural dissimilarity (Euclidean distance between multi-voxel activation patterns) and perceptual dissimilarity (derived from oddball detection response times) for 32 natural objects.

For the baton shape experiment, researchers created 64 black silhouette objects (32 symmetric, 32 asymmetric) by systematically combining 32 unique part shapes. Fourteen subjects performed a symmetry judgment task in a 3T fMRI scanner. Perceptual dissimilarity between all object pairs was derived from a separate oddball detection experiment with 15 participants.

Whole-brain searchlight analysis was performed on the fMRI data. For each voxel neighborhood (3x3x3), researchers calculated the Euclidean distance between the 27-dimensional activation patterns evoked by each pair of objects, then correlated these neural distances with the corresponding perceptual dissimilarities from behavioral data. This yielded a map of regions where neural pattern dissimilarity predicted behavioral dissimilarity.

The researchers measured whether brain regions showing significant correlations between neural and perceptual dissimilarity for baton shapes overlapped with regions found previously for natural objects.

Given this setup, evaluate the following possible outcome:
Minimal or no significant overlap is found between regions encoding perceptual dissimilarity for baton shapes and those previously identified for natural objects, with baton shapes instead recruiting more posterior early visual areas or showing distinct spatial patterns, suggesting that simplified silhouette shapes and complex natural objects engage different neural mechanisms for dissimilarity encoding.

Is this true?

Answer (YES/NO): NO